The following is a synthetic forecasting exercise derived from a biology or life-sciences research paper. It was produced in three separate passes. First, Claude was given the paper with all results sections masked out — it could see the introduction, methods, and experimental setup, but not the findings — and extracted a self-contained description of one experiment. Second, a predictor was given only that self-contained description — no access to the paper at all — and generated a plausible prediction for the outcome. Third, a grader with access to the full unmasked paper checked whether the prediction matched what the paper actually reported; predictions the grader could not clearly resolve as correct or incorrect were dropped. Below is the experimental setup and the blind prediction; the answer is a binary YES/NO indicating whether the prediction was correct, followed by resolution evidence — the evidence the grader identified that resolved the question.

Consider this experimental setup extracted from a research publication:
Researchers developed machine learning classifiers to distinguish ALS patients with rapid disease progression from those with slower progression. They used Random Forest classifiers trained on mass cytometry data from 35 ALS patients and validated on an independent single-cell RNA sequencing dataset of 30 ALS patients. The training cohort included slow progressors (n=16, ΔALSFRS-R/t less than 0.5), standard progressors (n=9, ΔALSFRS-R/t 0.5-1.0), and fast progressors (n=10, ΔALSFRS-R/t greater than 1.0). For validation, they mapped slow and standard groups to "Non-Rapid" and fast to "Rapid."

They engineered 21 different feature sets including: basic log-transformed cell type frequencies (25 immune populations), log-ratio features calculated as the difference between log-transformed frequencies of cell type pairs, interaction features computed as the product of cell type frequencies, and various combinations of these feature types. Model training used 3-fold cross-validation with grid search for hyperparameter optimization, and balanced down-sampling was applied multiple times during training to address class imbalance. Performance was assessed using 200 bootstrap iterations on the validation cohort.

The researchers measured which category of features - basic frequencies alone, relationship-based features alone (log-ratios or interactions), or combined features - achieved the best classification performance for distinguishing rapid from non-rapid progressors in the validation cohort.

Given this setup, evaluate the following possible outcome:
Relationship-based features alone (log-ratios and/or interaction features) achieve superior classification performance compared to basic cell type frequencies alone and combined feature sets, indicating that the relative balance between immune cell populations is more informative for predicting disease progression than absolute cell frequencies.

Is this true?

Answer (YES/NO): NO